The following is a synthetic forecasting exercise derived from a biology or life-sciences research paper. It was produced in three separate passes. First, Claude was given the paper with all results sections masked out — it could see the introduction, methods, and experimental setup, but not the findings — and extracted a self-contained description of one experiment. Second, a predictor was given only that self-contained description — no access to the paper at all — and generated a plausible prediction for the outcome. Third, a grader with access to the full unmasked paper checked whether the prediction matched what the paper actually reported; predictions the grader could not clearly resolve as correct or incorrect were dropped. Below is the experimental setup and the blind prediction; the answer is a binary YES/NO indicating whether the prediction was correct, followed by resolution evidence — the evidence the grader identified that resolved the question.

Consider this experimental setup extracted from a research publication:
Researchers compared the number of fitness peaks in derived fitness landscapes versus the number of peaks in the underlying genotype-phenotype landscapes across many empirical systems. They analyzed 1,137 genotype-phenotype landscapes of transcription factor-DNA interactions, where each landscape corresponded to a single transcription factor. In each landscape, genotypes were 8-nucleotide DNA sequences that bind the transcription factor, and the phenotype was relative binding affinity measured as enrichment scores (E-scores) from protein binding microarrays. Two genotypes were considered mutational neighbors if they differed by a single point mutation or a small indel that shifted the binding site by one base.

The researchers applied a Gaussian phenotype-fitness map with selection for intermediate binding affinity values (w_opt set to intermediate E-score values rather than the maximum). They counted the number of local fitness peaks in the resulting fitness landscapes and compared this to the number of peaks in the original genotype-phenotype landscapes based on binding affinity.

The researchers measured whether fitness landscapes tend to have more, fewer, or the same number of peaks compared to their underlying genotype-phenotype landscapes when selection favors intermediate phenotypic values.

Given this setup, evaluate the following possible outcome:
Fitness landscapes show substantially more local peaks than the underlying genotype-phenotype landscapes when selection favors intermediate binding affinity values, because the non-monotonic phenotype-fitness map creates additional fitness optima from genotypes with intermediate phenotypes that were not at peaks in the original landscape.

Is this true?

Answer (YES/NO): YES